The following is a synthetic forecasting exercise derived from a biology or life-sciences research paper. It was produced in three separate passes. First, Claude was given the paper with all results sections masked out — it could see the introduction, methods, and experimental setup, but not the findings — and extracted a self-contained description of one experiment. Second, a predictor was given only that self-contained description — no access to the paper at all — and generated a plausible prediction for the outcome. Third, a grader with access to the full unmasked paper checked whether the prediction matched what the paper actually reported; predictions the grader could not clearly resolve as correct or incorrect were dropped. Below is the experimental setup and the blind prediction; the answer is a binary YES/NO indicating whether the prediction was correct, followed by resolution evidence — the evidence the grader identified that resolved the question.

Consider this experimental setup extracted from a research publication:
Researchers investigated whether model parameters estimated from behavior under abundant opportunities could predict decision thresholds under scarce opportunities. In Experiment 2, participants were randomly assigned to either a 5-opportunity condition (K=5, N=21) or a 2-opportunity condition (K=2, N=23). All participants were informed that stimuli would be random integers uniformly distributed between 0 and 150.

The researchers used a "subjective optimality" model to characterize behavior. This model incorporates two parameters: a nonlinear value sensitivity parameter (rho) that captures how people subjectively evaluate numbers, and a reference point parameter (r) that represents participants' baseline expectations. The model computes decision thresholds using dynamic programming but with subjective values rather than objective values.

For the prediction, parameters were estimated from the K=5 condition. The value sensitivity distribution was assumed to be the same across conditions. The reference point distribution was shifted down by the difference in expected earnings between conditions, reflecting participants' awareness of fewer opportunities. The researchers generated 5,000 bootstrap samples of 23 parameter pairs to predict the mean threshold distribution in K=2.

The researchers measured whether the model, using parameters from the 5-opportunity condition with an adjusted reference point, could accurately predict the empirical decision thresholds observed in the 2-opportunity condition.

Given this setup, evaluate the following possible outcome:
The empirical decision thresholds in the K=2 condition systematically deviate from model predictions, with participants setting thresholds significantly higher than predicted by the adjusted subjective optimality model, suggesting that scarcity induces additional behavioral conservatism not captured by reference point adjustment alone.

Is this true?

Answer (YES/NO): NO